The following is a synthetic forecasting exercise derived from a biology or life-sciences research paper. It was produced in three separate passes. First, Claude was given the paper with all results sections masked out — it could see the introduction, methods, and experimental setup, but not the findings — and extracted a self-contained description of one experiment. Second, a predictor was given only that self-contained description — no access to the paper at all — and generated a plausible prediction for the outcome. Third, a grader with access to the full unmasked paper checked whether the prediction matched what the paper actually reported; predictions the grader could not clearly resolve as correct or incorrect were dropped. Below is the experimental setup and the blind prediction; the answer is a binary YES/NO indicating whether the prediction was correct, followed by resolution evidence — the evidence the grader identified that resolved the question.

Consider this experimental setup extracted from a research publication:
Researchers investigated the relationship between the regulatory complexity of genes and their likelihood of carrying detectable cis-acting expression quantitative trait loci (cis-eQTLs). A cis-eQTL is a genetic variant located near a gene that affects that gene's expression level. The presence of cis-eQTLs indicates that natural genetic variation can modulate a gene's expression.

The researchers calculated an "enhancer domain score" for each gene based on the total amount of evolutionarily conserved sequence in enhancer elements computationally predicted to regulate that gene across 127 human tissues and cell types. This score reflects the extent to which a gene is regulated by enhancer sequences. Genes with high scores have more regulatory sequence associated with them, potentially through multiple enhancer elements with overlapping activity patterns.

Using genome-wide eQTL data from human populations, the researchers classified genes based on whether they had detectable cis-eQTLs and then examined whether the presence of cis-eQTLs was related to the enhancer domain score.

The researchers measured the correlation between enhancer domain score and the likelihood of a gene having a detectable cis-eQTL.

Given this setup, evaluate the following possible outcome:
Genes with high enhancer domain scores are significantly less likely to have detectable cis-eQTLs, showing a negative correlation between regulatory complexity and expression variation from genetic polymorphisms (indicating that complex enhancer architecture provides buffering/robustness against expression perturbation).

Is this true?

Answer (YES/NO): YES